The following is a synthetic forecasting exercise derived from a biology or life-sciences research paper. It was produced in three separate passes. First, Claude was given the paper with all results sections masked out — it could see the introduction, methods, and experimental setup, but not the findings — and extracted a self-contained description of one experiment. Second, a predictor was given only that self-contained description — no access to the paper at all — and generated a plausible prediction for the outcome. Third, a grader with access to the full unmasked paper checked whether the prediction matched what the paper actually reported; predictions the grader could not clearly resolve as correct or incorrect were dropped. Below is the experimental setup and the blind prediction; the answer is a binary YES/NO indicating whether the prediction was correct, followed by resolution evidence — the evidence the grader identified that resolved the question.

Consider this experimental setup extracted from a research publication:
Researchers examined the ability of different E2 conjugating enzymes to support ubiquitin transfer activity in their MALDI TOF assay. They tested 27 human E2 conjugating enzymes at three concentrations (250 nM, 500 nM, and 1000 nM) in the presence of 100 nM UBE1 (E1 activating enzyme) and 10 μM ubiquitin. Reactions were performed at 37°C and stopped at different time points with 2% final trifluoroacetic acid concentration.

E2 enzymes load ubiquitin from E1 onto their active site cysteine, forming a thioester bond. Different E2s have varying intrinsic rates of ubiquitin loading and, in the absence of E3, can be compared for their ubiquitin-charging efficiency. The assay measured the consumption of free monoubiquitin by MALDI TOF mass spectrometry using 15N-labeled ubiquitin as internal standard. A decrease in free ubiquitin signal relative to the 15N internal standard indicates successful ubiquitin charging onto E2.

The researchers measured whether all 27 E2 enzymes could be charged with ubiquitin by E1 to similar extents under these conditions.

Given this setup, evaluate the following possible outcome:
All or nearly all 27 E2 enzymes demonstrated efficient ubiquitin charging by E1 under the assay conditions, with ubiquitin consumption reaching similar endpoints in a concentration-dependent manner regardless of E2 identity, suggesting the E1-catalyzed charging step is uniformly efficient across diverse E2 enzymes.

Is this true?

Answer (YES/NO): NO